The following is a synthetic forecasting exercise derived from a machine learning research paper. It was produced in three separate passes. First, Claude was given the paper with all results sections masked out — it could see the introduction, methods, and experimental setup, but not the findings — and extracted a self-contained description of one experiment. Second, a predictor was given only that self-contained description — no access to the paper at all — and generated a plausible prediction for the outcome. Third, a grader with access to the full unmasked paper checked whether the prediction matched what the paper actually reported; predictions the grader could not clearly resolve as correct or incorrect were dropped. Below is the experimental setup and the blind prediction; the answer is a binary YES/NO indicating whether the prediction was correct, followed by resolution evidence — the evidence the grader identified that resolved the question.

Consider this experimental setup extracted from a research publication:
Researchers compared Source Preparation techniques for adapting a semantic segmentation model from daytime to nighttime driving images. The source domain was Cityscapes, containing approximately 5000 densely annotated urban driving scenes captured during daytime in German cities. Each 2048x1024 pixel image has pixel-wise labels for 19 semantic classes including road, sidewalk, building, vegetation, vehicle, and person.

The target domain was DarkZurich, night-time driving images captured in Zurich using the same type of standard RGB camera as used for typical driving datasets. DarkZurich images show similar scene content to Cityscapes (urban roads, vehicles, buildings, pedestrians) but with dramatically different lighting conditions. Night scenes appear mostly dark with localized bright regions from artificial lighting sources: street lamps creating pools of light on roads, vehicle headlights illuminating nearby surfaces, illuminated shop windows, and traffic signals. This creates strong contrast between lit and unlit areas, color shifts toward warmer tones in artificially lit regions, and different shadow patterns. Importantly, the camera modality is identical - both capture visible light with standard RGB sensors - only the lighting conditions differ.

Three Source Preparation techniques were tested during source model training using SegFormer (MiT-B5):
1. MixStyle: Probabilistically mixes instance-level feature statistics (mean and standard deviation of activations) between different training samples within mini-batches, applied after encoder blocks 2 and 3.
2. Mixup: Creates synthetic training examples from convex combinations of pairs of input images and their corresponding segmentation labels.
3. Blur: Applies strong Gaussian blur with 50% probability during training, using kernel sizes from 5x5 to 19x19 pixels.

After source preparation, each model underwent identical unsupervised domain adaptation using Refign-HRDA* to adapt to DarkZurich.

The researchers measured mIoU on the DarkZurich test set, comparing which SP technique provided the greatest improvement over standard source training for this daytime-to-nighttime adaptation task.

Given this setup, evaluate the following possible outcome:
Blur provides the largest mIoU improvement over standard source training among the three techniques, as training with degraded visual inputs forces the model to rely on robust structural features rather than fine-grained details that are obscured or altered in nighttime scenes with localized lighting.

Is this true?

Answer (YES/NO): NO